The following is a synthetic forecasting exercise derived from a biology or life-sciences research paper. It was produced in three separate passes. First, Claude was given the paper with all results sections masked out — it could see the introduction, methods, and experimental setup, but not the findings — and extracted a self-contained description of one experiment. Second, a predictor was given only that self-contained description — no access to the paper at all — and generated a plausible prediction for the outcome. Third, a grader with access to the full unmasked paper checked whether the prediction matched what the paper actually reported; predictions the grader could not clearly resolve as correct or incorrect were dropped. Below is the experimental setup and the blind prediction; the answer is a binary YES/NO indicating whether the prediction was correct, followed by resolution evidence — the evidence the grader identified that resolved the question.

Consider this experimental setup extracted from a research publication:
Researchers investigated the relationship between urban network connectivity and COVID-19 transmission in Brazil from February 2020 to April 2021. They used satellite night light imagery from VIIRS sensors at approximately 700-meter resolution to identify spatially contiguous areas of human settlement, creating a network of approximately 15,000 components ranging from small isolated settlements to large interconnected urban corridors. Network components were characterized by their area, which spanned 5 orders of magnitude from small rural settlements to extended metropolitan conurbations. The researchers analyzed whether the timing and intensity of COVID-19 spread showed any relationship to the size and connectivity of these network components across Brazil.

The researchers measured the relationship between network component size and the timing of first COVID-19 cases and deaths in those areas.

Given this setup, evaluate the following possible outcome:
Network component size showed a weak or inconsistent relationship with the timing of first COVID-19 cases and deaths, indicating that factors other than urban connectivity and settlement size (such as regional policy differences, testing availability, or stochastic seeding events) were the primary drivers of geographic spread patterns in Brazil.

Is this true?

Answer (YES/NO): NO